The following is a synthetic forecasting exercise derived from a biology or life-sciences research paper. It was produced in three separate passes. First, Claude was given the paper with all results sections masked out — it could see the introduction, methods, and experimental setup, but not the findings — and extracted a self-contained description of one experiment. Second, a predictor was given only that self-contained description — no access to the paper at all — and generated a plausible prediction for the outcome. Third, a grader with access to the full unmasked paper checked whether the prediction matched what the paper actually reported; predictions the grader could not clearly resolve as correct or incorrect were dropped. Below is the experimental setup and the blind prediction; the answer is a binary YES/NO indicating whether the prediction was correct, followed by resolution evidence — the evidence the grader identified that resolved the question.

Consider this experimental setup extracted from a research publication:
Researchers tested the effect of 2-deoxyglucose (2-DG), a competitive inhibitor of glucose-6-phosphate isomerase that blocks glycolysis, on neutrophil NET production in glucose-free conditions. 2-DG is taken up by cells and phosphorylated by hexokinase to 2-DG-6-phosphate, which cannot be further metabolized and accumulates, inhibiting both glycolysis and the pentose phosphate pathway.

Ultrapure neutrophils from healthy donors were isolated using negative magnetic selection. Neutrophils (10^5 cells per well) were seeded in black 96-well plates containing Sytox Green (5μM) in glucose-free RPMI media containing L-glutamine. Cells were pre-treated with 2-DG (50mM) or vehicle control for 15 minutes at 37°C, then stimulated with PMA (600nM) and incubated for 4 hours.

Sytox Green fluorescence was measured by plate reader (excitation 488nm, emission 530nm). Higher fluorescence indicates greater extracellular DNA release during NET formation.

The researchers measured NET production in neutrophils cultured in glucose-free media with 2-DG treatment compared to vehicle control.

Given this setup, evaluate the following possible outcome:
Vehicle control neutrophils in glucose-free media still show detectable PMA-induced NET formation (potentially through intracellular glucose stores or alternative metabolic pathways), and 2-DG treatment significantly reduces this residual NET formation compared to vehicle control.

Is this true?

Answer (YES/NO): YES